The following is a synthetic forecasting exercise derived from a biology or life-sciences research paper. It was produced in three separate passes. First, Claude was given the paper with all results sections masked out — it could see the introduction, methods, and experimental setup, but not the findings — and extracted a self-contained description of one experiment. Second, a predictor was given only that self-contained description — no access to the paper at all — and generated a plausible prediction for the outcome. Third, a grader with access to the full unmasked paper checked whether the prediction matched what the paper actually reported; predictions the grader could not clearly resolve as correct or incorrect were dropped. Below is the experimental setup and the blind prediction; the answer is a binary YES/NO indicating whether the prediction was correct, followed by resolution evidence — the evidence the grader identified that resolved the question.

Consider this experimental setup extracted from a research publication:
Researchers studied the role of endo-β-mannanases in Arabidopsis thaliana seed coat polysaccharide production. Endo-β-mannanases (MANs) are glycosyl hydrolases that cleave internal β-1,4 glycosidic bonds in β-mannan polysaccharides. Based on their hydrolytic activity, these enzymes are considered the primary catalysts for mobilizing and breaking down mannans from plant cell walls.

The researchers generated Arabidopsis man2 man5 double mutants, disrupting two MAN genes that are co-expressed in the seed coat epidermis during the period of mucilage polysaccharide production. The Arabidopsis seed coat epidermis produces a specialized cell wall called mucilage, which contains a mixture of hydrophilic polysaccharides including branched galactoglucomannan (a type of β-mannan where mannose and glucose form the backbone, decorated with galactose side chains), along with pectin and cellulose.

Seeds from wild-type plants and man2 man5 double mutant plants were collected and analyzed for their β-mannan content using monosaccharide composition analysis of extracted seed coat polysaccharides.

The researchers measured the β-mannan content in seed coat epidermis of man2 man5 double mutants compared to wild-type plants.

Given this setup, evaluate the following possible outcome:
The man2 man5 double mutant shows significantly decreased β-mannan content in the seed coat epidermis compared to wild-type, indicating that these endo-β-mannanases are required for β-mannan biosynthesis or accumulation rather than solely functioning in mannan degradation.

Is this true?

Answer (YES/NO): YES